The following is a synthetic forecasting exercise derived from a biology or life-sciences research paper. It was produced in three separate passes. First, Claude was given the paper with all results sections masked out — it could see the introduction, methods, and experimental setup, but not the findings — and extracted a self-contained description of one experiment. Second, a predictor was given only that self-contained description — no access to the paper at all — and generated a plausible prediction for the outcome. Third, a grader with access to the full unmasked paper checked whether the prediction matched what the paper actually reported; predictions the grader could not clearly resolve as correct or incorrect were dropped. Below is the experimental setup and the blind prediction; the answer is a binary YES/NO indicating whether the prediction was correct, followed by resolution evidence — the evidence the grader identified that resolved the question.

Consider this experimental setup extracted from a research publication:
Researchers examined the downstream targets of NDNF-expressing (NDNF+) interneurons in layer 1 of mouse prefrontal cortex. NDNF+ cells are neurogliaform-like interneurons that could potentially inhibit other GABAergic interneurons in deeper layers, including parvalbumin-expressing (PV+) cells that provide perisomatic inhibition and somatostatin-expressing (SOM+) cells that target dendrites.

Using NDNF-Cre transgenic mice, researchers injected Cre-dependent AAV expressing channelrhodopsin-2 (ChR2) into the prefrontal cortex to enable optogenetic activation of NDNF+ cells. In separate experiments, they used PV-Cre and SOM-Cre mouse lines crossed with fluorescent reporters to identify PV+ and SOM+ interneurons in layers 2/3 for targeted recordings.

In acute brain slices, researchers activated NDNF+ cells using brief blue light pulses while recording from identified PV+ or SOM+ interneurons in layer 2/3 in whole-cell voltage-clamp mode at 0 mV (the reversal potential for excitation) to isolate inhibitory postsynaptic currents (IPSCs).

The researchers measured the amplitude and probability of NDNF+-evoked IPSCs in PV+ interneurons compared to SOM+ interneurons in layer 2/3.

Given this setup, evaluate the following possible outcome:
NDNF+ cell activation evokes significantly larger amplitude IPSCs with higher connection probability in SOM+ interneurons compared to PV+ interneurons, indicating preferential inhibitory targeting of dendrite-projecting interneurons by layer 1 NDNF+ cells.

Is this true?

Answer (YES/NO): NO